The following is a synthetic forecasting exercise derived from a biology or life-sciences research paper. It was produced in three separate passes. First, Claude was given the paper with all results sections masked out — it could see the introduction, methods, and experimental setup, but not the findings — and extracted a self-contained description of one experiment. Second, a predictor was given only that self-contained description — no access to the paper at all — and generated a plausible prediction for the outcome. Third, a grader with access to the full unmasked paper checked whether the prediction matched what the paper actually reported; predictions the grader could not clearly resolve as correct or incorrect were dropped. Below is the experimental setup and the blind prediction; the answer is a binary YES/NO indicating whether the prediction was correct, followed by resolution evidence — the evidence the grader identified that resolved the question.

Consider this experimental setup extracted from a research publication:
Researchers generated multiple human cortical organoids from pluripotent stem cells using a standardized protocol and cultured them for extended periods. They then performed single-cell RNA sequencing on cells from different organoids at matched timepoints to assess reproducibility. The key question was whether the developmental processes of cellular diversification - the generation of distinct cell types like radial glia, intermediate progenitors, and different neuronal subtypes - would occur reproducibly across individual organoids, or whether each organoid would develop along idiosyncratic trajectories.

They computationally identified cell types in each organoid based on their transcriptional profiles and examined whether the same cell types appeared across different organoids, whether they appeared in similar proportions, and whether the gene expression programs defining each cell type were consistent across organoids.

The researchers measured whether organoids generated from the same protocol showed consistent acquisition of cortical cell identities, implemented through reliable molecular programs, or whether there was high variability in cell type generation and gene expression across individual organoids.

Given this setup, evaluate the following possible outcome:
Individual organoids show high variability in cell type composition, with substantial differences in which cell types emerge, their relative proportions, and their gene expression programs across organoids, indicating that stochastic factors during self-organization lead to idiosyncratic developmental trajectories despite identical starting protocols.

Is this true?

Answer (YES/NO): NO